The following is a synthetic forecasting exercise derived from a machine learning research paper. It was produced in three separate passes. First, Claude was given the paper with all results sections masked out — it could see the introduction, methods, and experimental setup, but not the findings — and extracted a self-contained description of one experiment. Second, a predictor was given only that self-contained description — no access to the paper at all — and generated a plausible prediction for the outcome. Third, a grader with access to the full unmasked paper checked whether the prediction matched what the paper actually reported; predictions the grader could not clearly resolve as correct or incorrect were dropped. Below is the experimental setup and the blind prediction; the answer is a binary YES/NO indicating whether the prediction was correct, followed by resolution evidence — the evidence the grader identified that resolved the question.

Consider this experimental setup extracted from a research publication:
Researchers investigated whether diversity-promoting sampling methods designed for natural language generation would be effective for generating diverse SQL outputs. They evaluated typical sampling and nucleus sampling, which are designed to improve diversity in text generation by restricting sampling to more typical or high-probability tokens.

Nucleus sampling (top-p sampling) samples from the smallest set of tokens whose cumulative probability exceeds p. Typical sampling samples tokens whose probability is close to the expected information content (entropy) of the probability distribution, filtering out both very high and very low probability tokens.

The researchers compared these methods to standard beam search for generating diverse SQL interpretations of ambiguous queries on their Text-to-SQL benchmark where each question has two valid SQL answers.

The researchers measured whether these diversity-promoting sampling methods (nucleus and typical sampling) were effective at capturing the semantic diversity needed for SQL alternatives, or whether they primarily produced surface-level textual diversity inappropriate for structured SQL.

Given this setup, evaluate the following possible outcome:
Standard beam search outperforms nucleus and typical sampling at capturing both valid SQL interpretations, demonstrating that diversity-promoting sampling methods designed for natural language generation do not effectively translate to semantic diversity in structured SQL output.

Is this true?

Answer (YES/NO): YES